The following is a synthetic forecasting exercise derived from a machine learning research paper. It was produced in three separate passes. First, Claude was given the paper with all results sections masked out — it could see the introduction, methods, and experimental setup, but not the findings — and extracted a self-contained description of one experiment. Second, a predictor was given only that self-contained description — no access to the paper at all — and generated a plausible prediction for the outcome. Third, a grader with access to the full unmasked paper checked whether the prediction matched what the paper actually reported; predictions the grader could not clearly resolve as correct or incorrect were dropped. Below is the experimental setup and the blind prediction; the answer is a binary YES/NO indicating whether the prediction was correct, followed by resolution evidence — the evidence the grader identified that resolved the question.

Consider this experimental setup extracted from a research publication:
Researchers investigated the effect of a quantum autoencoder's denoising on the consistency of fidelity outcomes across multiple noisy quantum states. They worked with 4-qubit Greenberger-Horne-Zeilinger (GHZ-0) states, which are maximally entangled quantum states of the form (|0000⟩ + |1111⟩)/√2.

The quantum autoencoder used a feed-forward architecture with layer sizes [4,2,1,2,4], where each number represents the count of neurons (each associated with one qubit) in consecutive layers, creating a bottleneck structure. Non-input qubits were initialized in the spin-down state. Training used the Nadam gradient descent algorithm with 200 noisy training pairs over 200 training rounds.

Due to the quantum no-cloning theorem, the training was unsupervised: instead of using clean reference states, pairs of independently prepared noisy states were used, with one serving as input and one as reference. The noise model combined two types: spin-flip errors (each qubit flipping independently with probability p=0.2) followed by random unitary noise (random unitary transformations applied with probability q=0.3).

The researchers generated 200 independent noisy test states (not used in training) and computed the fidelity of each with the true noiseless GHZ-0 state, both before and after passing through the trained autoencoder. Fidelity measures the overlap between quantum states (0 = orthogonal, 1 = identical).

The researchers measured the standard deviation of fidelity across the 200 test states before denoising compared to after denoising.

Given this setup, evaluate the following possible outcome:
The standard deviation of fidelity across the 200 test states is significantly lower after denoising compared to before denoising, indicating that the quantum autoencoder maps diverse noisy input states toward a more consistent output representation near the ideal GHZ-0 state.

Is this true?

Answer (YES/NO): YES